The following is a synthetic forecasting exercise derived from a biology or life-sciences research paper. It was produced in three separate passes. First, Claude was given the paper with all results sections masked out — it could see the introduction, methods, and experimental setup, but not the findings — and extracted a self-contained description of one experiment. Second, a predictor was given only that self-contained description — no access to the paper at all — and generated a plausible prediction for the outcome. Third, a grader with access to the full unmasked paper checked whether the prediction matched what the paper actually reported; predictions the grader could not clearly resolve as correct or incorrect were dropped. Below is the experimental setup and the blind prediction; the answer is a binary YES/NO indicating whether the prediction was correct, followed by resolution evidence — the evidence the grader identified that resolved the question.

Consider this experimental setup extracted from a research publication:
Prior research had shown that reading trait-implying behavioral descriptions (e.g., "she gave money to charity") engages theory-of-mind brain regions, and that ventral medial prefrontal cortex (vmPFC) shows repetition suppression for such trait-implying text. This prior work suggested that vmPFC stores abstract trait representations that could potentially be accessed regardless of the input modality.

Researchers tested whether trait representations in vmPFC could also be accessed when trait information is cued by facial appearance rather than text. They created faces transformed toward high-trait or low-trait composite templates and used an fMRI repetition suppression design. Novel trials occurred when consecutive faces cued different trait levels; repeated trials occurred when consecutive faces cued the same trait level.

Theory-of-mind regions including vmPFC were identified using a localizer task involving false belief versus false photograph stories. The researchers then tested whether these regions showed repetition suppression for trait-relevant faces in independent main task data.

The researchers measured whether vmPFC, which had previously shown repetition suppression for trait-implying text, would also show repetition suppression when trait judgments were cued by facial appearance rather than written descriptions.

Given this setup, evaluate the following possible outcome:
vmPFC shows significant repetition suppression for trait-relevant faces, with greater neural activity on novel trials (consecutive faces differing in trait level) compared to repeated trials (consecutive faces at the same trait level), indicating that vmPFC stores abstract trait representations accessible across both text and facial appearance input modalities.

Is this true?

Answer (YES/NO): NO